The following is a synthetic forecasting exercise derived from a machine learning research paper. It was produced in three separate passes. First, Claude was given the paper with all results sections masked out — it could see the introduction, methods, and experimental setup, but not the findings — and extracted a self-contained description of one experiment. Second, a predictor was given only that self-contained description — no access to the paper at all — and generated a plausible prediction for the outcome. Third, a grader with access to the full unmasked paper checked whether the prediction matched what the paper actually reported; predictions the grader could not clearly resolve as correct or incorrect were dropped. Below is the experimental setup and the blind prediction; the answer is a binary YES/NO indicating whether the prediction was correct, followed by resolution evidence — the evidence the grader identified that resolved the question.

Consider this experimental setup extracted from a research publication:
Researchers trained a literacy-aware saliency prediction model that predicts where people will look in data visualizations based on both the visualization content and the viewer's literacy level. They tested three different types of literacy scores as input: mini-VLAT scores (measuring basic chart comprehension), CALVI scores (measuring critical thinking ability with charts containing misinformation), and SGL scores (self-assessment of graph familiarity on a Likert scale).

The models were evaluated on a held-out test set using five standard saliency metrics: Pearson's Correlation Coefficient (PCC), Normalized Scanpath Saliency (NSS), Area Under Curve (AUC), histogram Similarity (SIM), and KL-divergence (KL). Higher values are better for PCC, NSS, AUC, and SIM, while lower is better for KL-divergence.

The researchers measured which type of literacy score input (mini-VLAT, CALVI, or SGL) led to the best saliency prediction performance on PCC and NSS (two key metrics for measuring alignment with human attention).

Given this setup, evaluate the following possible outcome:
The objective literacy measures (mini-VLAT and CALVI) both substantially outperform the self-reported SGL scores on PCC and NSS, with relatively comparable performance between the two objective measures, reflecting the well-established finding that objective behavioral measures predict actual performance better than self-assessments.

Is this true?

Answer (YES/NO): NO